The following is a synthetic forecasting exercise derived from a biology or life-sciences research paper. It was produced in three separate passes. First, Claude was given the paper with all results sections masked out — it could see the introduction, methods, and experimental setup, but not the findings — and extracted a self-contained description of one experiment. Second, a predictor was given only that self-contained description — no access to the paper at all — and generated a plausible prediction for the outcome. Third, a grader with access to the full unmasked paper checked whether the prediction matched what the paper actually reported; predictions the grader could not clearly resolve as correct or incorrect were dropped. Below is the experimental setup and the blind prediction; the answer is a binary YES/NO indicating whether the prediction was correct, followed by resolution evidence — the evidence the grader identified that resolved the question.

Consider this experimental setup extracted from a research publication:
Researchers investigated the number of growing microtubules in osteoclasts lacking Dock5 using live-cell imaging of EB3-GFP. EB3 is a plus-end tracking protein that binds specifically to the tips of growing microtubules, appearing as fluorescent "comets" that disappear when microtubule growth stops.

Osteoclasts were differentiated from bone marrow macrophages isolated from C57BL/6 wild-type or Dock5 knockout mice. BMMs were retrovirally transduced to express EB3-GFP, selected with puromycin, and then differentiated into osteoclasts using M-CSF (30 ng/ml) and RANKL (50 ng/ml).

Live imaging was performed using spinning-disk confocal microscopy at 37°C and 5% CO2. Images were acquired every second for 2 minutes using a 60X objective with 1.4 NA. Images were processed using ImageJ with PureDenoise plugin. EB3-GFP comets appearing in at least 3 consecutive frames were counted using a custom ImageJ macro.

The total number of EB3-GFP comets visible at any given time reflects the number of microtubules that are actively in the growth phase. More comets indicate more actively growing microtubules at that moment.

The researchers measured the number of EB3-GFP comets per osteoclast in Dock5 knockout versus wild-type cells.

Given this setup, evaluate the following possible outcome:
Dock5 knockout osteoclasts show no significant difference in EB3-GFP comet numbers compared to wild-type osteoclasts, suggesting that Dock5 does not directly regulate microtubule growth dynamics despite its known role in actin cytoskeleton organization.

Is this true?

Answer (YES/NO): NO